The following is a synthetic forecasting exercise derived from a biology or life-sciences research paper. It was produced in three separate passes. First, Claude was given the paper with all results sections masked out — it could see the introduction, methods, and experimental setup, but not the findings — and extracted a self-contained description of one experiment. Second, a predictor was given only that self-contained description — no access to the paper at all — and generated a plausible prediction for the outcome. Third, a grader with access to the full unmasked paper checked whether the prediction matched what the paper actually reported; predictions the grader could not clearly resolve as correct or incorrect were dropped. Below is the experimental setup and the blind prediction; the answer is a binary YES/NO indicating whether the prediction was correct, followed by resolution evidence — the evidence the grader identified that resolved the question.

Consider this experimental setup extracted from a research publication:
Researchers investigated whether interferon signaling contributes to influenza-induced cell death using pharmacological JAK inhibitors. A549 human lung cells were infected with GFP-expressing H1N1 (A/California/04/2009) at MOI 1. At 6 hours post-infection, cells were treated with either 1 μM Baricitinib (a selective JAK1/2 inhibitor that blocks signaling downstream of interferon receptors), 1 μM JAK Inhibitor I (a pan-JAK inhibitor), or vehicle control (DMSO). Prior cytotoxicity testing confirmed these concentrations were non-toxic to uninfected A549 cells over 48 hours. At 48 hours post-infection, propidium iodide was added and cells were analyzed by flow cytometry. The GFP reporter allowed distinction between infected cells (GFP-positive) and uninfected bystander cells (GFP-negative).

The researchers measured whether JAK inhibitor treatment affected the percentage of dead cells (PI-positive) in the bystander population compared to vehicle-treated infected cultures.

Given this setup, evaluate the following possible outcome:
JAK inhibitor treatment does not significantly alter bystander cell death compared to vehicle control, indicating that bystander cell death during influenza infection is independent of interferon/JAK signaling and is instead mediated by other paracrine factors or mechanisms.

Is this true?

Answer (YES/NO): NO